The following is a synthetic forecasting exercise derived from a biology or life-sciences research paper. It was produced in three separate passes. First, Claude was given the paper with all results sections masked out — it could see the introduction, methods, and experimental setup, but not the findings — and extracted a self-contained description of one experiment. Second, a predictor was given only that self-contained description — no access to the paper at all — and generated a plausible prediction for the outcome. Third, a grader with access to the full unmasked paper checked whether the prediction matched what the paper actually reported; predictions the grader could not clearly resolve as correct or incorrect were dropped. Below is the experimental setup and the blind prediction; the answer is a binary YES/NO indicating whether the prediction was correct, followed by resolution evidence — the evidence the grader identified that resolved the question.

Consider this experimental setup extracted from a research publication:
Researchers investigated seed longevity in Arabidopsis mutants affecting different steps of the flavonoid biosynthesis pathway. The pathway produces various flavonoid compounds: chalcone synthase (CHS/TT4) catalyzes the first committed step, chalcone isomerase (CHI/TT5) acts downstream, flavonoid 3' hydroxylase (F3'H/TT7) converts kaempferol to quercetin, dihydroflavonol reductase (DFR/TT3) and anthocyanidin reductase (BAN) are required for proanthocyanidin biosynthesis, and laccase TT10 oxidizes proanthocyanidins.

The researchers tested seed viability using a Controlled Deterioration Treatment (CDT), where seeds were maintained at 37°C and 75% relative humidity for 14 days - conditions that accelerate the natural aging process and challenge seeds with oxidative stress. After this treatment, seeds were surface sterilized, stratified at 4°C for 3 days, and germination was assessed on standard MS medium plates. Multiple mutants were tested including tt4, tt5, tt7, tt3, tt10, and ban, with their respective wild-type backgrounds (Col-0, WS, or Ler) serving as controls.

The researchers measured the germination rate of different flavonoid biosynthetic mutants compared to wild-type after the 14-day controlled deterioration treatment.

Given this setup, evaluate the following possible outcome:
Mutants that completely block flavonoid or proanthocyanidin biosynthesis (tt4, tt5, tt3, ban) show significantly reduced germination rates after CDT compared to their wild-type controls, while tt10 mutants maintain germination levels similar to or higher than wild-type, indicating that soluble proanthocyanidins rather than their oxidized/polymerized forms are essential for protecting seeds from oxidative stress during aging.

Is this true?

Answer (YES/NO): NO